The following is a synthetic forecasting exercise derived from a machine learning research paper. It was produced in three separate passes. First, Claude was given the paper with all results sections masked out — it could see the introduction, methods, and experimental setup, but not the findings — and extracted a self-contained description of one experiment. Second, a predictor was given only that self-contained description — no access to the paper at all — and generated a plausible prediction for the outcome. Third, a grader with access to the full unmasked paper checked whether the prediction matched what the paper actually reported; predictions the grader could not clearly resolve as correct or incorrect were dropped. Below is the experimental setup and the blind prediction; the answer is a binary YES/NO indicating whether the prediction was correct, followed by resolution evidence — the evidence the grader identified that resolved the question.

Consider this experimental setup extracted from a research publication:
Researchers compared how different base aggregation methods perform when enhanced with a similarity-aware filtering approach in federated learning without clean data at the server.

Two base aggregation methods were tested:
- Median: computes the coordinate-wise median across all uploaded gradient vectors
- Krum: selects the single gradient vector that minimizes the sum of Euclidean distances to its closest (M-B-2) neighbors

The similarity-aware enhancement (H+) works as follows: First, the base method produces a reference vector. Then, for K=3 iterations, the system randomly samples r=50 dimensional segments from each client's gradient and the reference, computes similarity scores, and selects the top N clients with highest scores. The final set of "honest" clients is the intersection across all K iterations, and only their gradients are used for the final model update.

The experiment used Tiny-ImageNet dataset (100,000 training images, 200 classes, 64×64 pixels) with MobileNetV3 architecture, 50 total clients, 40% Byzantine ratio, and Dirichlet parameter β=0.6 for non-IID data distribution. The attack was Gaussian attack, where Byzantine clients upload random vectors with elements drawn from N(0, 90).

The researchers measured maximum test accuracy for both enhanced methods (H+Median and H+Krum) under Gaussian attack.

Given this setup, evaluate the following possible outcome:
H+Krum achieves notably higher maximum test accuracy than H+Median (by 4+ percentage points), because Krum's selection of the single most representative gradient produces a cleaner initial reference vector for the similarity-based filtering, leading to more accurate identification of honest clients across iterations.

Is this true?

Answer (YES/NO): NO